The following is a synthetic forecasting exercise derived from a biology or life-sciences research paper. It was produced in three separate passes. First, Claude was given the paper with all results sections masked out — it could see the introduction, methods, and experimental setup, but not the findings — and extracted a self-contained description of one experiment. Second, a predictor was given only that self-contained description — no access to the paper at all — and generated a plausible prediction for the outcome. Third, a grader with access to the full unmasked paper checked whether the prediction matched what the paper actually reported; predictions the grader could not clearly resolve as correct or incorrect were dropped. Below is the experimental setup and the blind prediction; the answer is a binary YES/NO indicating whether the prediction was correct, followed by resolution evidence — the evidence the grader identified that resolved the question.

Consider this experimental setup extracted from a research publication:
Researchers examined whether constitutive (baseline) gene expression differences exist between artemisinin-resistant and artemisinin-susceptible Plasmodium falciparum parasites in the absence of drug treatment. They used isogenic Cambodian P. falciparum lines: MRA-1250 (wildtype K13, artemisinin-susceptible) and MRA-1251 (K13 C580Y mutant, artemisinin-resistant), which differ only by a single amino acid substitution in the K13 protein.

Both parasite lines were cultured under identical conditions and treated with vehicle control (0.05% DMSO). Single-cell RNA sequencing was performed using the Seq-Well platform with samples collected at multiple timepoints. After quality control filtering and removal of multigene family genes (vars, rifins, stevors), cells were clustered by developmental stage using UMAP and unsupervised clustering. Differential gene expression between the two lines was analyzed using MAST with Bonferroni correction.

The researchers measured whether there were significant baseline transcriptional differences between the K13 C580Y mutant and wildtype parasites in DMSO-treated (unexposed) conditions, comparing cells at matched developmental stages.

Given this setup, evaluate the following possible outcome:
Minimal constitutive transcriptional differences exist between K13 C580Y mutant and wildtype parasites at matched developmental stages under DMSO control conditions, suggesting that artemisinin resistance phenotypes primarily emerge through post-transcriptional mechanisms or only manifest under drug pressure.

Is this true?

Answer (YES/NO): NO